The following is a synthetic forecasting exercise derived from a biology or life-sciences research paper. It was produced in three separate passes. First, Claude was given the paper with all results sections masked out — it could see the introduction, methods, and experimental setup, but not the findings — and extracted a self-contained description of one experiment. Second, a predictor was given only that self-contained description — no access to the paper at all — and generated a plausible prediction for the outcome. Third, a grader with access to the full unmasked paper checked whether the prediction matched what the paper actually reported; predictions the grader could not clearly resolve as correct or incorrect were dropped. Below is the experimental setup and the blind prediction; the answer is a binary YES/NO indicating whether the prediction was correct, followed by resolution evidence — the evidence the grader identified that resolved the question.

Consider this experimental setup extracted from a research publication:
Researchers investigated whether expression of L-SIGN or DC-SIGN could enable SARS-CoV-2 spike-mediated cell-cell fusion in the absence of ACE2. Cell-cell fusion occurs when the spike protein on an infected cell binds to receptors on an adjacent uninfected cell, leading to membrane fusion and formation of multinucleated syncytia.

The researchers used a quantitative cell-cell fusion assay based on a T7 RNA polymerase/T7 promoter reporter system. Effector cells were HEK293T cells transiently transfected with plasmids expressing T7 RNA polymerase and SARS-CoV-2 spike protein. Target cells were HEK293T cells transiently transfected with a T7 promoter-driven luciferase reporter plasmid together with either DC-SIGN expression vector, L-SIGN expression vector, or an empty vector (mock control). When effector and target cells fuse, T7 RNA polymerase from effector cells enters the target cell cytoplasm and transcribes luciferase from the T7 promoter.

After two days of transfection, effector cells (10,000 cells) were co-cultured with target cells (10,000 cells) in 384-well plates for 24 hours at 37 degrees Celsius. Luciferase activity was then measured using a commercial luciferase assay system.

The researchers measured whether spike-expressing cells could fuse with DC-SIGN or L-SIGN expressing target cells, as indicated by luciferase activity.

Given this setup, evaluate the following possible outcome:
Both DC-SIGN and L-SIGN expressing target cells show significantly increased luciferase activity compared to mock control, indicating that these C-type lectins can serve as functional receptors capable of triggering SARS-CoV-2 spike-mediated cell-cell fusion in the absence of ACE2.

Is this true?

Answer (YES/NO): YES